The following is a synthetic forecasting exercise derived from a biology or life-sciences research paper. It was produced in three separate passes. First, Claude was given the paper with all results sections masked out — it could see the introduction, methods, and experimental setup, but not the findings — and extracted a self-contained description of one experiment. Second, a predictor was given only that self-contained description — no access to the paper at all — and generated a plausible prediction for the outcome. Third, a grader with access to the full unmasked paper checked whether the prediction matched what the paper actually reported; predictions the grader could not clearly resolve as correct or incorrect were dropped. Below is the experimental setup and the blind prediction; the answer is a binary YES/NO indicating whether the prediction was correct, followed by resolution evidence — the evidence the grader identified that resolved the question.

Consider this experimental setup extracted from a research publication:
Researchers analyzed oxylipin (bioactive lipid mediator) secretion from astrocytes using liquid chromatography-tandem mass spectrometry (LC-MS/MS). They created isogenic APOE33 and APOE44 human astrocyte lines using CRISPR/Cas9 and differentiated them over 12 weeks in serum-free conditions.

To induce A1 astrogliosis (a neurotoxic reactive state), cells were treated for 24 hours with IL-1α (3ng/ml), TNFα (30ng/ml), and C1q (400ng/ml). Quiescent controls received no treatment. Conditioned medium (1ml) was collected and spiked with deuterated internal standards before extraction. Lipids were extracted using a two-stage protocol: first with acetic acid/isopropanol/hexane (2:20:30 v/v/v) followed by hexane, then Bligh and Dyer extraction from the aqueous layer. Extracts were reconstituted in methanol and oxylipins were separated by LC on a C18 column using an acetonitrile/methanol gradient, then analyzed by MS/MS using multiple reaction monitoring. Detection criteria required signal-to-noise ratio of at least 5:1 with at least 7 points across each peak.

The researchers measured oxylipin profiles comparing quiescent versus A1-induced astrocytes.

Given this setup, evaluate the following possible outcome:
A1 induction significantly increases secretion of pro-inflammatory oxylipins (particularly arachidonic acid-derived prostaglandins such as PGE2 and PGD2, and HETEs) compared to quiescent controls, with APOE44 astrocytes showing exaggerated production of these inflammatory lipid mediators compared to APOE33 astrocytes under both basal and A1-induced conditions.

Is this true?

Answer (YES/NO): NO